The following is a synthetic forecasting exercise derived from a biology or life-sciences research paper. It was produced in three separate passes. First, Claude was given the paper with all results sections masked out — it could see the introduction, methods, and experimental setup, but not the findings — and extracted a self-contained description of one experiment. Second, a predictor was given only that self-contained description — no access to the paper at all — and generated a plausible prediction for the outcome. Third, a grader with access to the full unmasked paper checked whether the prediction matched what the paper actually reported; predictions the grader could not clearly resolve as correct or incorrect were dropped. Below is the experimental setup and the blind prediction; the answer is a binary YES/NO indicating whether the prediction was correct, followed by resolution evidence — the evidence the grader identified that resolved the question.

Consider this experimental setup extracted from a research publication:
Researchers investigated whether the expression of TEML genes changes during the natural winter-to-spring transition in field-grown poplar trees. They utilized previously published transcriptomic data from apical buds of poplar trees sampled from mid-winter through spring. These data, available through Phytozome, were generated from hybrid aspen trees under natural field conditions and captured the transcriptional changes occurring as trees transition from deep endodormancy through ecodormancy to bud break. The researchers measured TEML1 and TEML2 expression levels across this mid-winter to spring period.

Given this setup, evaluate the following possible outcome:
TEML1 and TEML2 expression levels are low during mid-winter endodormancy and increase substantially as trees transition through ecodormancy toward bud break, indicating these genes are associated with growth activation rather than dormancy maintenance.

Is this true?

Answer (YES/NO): NO